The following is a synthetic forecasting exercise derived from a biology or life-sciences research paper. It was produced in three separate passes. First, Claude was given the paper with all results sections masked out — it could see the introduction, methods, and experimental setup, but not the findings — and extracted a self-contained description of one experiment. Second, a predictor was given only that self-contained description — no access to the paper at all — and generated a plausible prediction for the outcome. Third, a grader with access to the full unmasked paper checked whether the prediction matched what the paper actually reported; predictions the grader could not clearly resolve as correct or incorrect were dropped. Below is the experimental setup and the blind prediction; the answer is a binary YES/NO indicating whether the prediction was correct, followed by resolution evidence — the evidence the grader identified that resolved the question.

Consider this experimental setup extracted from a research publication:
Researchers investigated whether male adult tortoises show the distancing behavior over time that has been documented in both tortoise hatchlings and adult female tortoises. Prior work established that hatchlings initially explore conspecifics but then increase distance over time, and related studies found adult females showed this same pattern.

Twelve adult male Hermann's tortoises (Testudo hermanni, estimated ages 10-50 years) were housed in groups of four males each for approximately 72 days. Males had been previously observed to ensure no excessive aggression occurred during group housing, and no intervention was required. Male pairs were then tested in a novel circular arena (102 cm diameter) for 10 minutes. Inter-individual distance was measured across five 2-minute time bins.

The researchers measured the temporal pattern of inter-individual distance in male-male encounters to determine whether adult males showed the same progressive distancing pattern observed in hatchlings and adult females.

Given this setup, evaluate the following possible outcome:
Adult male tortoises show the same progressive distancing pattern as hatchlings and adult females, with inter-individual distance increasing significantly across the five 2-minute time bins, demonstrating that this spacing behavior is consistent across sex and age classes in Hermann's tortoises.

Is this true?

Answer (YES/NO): NO